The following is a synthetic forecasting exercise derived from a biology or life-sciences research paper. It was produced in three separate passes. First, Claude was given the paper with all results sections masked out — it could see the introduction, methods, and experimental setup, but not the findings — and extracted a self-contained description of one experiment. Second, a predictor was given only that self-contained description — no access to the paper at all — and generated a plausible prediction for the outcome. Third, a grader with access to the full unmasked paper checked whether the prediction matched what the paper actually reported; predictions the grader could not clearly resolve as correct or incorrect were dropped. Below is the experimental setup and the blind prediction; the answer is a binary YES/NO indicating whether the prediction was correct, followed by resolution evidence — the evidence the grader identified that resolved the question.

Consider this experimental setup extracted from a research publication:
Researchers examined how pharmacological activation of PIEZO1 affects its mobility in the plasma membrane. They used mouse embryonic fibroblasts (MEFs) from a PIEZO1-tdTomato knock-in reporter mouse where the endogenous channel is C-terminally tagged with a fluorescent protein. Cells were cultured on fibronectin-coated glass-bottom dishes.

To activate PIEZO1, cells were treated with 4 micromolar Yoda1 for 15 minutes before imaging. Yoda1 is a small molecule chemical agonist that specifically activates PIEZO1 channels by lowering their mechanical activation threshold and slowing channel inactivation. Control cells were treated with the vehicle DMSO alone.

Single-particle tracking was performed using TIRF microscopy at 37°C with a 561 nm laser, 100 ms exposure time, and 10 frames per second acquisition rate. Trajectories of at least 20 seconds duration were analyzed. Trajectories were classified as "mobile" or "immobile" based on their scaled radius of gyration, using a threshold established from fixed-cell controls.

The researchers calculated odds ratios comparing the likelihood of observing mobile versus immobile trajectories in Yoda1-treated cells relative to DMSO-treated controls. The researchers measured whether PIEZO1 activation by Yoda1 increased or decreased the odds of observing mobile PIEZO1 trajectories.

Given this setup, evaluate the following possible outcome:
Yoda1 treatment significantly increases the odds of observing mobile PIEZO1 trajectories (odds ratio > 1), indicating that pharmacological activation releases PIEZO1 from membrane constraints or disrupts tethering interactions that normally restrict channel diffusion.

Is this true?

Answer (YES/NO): YES